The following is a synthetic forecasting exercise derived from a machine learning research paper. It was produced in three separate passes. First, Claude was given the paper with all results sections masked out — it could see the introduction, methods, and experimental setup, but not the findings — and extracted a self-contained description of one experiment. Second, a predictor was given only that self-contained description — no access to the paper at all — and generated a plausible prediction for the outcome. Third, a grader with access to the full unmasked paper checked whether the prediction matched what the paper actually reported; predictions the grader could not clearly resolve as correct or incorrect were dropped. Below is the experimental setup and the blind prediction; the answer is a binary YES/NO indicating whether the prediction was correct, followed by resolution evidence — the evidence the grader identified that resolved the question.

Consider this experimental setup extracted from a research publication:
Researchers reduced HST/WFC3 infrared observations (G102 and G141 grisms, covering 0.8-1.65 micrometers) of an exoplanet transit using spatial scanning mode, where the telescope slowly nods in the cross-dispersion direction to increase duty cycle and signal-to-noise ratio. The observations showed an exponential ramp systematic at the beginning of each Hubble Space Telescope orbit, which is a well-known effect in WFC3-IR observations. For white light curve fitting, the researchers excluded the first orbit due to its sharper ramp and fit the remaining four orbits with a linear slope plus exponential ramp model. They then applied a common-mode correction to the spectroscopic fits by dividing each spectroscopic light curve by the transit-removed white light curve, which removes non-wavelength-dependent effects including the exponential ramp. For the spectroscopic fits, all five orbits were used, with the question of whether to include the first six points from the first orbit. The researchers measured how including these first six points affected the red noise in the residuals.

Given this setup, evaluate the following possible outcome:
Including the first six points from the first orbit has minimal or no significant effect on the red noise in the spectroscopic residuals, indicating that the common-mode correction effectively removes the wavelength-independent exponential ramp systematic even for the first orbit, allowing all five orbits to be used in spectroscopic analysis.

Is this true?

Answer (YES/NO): NO